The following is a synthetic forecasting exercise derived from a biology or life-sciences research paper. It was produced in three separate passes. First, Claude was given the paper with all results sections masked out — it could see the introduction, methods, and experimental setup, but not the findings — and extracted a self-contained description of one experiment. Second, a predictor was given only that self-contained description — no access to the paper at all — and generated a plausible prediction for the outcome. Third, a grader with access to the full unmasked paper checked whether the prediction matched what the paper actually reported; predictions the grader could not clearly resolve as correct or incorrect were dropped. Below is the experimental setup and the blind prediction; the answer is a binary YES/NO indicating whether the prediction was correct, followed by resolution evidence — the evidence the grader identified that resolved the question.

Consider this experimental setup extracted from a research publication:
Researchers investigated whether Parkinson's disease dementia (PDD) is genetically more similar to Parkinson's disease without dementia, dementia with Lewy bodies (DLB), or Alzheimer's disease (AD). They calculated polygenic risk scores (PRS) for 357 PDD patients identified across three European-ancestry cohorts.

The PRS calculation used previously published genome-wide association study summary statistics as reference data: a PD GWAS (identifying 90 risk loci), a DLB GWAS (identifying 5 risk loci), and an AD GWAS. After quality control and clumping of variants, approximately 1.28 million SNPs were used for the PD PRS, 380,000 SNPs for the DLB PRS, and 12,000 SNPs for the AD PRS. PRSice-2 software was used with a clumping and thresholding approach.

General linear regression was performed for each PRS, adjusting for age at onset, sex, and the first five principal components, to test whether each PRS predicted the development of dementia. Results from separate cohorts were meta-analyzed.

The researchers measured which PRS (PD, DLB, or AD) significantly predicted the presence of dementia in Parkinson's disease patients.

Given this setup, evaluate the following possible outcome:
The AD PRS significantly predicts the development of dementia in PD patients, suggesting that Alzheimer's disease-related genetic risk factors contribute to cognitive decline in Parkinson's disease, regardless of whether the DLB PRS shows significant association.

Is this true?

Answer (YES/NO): NO